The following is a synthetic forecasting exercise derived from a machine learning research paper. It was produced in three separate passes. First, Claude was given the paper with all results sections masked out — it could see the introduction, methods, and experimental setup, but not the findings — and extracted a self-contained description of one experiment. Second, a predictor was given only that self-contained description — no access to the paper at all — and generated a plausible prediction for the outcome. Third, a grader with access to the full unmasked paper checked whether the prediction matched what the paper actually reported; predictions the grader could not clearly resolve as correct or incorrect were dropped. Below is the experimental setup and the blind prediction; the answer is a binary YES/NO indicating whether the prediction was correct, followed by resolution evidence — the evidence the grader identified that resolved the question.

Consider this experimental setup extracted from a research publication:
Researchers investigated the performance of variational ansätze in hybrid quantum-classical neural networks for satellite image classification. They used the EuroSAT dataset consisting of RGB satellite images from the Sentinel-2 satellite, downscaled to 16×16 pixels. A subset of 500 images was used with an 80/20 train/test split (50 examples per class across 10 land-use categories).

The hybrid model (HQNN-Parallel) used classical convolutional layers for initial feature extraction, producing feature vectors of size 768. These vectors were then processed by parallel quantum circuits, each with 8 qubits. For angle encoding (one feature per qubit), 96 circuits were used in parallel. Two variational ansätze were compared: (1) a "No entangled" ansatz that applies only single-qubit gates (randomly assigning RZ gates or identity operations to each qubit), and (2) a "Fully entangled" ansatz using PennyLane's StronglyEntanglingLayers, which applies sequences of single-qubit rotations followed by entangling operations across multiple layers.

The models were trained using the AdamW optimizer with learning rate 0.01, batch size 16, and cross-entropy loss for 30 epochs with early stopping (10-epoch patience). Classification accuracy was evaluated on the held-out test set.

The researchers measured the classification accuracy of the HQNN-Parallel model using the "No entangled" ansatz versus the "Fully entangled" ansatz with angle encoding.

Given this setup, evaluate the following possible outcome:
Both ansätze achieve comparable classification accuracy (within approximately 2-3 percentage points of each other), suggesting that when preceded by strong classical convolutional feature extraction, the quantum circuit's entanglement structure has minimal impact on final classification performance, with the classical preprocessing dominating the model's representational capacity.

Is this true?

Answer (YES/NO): YES